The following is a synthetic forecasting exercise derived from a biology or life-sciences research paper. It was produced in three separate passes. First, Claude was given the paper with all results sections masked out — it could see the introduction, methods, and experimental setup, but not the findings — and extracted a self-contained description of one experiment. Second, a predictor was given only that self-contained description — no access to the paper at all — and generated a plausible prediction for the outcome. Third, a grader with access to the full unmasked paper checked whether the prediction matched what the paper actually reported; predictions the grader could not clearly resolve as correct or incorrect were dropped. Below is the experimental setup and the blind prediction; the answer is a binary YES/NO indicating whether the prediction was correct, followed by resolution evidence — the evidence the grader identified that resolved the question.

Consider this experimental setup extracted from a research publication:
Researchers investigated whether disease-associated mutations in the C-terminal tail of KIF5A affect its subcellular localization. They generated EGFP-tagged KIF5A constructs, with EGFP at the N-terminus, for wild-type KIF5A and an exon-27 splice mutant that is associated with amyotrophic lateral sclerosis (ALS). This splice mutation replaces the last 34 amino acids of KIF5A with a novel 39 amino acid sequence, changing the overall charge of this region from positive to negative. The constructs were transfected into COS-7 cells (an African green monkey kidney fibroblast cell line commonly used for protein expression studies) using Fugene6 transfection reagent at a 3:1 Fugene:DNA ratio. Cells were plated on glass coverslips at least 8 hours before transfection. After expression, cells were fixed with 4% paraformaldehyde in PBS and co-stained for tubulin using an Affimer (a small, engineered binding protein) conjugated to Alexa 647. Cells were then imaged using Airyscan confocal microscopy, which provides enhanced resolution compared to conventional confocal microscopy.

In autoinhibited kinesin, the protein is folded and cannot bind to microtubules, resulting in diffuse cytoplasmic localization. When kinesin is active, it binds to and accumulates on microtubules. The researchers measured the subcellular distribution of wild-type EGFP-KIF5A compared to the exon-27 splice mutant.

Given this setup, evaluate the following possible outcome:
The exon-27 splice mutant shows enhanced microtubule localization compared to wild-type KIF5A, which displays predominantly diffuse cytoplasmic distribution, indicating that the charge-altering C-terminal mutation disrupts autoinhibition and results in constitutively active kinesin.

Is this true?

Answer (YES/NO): NO